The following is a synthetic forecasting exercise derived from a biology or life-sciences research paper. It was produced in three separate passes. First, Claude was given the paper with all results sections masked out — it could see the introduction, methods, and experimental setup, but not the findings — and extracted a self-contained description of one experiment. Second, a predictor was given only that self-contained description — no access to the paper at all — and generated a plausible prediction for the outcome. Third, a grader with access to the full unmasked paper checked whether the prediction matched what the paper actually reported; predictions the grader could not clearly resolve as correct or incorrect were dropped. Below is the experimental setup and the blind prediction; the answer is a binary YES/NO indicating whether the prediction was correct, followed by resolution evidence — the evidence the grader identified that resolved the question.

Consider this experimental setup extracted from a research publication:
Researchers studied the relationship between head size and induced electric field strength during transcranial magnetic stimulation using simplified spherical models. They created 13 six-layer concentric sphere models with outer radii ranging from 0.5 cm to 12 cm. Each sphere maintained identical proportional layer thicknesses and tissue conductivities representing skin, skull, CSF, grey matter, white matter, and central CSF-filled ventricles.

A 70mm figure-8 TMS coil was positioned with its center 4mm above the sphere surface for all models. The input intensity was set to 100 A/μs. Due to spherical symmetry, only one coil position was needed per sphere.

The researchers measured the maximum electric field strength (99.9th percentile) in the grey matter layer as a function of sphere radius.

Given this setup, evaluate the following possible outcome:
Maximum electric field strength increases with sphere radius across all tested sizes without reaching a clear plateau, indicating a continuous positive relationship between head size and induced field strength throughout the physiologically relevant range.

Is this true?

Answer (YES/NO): NO